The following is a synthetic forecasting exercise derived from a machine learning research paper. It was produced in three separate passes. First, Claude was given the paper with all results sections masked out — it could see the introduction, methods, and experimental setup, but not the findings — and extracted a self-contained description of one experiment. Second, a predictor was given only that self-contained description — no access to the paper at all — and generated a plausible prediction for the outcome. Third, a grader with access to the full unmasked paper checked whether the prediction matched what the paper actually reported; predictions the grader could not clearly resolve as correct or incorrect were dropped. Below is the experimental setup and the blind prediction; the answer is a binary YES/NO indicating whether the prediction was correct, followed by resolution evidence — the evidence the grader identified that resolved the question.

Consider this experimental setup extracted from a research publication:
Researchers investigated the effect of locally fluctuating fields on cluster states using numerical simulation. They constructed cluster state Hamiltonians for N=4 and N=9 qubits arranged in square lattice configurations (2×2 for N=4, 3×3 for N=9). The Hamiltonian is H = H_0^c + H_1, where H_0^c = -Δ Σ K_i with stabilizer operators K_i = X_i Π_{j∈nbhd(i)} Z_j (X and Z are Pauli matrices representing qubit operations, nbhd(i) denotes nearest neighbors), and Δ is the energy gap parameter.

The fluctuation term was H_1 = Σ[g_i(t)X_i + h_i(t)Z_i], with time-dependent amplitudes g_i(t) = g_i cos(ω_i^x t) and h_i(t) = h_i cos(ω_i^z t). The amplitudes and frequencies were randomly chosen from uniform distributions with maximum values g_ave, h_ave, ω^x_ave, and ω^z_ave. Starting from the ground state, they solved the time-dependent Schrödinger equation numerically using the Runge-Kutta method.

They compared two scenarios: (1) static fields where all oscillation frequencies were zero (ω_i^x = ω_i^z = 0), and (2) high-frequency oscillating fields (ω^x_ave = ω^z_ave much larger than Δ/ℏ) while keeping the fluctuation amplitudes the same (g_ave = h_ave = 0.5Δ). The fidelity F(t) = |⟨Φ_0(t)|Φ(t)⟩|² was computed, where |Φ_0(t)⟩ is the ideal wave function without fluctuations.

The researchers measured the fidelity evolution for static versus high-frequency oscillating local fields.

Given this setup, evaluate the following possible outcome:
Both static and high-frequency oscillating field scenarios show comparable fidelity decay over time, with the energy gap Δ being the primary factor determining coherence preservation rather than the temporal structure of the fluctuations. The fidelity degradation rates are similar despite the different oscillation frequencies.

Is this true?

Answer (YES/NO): YES